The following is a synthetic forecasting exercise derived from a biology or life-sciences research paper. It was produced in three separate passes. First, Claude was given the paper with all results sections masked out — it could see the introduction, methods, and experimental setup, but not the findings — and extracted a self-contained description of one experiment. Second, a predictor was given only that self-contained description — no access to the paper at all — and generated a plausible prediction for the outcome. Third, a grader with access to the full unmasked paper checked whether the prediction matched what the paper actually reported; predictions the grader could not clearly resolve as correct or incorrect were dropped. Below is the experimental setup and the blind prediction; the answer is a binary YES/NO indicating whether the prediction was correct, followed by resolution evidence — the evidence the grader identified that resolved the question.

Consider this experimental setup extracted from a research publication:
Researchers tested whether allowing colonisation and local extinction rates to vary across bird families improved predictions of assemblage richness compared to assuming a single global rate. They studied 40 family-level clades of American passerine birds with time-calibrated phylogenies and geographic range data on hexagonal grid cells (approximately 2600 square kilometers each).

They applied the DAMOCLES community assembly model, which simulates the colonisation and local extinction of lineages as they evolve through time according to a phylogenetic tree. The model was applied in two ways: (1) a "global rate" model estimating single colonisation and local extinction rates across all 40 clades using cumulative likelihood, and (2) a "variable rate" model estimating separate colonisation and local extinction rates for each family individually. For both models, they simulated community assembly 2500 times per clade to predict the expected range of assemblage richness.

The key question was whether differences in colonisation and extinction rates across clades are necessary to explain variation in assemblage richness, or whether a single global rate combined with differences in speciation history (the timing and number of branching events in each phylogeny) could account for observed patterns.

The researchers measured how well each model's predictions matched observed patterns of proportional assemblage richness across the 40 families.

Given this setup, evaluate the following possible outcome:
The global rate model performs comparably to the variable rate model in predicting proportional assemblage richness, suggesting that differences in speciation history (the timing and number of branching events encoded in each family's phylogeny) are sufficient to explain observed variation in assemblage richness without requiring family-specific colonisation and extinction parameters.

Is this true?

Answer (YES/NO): YES